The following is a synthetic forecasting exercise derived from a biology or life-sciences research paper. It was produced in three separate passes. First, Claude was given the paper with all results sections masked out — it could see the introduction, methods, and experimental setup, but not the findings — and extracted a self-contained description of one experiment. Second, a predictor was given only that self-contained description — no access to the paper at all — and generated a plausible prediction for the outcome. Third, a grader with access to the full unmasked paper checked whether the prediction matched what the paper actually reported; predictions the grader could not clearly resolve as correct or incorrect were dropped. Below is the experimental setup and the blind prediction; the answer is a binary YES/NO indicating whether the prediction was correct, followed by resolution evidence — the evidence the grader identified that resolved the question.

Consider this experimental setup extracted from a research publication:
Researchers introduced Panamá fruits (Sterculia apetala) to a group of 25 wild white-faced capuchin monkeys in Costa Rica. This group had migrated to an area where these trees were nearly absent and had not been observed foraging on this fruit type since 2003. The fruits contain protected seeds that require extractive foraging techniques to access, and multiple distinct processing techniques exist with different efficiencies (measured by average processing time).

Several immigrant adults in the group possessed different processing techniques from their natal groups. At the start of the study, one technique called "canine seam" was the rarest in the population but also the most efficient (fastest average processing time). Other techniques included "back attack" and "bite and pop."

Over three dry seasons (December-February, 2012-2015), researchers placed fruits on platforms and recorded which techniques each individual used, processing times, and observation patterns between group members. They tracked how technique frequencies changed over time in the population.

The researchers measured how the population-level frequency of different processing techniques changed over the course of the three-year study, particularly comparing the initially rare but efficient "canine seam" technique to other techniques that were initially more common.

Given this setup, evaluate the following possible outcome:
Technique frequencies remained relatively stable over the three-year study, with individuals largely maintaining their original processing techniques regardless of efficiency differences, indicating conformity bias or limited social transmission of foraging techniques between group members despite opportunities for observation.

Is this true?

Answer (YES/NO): NO